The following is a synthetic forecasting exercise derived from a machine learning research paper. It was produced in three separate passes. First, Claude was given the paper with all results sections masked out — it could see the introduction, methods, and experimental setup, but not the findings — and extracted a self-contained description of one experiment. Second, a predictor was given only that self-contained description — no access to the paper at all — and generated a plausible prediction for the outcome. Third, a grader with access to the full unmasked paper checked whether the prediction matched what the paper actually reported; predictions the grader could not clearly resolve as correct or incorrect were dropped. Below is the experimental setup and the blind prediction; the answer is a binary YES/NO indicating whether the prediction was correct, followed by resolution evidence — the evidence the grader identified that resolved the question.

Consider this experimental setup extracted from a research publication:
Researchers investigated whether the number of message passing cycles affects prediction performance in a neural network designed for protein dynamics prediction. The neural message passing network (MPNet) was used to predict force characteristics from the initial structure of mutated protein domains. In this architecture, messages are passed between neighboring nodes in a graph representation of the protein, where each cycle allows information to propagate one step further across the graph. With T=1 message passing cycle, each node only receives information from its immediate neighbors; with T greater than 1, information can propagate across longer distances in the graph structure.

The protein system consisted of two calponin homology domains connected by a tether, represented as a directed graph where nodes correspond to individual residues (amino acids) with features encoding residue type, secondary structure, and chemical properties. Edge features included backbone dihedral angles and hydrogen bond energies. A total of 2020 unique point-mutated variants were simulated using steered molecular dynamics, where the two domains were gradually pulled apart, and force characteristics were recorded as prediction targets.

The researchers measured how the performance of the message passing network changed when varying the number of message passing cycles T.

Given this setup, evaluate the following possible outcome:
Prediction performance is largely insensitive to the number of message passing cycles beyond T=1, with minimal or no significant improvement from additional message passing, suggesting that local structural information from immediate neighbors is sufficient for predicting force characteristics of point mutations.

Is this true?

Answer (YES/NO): YES